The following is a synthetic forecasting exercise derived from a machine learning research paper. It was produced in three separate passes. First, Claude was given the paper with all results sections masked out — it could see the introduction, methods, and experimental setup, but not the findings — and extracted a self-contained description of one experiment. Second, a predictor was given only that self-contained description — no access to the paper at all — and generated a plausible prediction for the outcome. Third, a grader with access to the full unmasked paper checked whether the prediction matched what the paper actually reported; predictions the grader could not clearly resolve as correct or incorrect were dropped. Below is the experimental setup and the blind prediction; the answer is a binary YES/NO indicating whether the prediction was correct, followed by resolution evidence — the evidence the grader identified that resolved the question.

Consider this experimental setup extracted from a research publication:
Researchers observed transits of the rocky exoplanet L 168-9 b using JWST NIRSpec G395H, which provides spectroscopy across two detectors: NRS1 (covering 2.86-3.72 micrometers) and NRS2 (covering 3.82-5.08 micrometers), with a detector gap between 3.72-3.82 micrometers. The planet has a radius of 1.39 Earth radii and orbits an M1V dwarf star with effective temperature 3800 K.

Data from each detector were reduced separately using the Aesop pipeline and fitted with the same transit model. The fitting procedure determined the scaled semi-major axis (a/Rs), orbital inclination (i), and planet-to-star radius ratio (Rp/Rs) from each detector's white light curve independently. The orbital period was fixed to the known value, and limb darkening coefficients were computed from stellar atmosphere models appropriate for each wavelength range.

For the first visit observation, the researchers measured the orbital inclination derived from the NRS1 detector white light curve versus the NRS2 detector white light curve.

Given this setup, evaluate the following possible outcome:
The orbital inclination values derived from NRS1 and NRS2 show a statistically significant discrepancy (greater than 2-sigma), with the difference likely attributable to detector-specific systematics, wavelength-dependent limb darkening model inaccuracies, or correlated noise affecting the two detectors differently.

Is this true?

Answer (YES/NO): NO